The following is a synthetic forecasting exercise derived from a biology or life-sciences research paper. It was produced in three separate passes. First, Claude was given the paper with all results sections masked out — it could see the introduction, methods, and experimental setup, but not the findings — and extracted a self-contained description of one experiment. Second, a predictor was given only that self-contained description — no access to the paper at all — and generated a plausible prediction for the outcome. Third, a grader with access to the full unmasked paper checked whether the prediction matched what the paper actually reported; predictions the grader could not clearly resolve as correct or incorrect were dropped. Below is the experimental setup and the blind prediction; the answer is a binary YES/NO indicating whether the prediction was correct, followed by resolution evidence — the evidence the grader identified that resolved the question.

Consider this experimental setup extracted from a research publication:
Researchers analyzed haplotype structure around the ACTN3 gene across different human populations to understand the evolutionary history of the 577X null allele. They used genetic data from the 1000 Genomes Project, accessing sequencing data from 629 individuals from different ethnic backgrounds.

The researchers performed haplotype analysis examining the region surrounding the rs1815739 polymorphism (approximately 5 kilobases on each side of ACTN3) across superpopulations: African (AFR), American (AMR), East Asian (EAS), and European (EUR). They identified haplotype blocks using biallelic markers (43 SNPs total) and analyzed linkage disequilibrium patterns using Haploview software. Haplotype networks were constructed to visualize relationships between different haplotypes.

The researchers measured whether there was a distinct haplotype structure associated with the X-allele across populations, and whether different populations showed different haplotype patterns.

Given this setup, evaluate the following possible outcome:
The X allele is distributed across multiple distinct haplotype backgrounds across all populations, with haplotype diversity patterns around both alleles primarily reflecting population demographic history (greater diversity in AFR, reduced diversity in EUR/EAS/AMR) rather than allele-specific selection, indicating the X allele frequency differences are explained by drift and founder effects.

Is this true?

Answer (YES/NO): NO